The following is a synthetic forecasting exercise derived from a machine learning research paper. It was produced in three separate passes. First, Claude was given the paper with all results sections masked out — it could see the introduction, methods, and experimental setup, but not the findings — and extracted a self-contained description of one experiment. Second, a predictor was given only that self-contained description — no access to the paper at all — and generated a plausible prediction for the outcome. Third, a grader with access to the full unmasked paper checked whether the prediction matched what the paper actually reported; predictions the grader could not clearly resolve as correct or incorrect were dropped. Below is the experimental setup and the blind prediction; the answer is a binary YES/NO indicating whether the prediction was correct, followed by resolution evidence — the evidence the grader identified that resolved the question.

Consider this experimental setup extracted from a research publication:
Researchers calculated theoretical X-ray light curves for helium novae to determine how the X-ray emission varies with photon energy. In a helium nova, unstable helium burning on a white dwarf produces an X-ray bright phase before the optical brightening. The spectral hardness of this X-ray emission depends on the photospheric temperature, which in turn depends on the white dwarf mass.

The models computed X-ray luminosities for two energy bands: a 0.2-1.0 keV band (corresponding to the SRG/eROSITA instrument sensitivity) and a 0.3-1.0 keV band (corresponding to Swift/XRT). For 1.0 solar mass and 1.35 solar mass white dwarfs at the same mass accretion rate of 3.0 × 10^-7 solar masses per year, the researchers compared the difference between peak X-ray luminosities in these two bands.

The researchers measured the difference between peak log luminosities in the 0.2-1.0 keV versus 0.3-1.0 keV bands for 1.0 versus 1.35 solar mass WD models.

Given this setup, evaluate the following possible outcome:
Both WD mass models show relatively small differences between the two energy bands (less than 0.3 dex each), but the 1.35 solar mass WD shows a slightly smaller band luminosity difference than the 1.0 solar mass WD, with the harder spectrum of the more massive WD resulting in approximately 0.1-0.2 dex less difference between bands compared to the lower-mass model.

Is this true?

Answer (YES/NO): NO